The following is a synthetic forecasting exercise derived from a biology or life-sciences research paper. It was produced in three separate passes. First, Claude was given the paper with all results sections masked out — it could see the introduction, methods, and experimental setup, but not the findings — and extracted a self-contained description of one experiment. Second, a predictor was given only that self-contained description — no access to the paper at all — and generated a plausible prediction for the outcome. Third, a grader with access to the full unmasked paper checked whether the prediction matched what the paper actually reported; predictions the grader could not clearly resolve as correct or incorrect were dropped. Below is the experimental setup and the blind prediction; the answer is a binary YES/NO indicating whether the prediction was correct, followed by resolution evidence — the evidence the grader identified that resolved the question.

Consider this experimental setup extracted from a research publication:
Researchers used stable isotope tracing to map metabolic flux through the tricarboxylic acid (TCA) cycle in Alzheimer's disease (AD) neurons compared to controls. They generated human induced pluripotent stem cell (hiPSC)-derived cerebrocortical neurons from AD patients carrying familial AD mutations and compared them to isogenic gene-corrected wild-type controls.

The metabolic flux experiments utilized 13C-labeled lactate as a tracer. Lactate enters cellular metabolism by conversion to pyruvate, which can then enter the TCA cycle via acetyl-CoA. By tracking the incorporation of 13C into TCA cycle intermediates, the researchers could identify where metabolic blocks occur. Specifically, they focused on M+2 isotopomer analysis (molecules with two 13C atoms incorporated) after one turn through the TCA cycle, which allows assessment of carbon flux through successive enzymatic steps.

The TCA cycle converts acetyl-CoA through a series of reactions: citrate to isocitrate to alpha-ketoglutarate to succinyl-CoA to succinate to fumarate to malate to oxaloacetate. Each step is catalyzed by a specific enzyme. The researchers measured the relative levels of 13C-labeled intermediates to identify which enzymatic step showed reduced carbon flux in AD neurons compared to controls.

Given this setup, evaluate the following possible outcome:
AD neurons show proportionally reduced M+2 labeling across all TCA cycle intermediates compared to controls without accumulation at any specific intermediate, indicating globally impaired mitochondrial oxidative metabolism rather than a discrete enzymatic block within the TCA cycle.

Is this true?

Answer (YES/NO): NO